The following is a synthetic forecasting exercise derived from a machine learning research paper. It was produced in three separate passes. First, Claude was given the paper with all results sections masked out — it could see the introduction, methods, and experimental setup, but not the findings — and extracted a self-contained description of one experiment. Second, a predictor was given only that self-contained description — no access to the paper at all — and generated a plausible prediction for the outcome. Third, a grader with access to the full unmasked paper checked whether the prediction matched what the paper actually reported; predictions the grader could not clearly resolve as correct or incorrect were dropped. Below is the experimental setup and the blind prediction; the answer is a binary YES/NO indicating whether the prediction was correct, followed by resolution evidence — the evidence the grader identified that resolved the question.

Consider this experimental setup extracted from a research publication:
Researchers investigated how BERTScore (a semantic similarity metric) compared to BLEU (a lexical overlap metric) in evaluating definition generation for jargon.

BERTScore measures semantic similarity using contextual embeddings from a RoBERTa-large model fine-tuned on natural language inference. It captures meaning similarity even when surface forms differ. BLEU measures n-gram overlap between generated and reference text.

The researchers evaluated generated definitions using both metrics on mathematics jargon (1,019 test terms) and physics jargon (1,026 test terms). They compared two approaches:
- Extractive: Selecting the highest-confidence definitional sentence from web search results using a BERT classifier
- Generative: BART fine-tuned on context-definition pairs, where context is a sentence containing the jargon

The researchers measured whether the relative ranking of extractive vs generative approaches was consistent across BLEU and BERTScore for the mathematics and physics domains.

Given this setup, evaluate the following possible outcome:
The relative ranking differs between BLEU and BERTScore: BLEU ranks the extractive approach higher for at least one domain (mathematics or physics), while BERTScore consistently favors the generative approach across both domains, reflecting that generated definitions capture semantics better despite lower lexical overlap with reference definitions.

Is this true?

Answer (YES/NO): YES